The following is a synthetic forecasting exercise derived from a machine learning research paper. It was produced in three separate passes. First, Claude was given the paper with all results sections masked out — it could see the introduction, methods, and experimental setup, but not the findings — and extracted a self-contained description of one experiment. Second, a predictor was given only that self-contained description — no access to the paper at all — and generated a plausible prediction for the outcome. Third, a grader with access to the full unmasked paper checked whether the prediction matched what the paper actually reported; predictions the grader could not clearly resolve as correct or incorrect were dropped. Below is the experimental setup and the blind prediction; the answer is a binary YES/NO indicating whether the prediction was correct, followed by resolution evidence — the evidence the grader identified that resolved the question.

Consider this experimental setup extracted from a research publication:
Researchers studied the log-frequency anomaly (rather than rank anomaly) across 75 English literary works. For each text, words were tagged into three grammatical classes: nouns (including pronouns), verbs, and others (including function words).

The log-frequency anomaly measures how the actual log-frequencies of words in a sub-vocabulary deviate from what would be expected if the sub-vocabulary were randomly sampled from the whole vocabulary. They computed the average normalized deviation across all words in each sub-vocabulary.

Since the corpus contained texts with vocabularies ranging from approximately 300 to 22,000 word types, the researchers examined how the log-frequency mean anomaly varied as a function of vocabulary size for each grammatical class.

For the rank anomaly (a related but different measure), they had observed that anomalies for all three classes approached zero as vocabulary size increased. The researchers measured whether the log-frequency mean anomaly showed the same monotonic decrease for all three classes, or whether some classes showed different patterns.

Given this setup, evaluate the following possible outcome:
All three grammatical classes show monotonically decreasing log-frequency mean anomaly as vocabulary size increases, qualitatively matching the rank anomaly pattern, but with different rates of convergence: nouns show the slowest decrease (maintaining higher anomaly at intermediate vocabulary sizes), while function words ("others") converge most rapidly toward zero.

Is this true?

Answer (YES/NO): NO